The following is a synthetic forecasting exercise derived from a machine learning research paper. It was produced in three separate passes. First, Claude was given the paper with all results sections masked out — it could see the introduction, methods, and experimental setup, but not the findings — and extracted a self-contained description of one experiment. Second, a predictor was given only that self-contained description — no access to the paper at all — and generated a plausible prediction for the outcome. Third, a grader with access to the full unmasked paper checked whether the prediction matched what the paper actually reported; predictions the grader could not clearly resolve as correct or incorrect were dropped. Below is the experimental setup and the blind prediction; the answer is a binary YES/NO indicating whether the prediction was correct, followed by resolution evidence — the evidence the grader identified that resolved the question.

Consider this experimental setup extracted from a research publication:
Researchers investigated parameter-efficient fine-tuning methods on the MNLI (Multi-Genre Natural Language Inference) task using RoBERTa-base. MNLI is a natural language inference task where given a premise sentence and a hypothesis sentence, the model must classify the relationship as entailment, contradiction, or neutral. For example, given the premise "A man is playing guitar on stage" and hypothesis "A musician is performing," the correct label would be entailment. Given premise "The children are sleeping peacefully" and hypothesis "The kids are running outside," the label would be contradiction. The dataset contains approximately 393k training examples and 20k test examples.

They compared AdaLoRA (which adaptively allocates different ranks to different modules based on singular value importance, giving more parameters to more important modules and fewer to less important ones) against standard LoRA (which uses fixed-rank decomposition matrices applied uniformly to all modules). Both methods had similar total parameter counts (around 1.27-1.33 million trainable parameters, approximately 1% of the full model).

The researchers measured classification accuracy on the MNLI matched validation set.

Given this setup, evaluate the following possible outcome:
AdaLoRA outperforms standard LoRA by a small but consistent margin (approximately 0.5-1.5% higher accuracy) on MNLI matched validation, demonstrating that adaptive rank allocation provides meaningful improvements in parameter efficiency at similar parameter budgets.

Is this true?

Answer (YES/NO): YES